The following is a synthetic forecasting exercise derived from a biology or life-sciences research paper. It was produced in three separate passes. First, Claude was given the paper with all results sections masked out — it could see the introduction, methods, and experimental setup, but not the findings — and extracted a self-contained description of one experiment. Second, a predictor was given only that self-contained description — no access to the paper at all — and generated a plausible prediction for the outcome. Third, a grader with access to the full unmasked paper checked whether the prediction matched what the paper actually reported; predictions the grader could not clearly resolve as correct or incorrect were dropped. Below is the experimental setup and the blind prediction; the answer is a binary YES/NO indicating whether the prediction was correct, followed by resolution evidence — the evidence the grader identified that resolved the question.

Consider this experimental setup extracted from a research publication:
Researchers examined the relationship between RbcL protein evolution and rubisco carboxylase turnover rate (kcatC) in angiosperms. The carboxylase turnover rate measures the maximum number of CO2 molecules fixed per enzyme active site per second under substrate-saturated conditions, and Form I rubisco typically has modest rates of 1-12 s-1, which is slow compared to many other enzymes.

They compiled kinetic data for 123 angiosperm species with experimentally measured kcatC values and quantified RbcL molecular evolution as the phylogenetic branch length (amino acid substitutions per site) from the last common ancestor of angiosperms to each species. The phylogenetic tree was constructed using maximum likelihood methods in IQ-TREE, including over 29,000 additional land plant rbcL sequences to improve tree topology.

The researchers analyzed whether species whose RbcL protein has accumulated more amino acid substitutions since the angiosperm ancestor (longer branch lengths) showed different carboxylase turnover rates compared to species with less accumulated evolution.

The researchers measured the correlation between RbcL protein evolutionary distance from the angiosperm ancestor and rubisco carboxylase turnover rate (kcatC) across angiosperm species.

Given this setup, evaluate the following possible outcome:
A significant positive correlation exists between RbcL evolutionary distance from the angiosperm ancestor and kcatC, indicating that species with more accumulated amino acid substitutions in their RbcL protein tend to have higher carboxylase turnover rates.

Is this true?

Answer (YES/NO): YES